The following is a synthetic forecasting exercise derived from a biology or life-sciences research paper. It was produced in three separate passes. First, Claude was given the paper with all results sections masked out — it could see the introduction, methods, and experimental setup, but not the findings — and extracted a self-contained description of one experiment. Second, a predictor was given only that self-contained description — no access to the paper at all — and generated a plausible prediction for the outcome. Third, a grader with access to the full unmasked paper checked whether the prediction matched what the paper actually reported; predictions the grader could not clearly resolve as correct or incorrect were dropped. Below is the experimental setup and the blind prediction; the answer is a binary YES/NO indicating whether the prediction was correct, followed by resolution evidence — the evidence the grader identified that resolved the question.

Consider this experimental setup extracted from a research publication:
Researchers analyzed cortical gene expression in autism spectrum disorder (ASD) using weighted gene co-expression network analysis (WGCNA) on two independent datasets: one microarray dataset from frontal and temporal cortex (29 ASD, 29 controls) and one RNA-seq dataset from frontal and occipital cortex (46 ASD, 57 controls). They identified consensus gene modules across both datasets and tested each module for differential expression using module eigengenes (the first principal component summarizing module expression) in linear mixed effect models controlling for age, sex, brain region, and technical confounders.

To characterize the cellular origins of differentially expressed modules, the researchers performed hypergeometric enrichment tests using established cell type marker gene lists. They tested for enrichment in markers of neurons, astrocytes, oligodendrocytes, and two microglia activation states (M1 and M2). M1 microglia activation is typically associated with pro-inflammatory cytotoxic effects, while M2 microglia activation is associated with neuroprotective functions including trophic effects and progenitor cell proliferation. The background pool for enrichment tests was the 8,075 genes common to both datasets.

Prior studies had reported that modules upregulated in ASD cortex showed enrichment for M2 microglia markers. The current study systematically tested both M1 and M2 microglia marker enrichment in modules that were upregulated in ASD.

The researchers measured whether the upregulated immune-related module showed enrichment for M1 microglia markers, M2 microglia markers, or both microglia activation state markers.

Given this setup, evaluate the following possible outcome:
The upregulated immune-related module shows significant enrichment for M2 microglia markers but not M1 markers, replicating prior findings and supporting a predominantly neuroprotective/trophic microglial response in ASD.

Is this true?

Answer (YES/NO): NO